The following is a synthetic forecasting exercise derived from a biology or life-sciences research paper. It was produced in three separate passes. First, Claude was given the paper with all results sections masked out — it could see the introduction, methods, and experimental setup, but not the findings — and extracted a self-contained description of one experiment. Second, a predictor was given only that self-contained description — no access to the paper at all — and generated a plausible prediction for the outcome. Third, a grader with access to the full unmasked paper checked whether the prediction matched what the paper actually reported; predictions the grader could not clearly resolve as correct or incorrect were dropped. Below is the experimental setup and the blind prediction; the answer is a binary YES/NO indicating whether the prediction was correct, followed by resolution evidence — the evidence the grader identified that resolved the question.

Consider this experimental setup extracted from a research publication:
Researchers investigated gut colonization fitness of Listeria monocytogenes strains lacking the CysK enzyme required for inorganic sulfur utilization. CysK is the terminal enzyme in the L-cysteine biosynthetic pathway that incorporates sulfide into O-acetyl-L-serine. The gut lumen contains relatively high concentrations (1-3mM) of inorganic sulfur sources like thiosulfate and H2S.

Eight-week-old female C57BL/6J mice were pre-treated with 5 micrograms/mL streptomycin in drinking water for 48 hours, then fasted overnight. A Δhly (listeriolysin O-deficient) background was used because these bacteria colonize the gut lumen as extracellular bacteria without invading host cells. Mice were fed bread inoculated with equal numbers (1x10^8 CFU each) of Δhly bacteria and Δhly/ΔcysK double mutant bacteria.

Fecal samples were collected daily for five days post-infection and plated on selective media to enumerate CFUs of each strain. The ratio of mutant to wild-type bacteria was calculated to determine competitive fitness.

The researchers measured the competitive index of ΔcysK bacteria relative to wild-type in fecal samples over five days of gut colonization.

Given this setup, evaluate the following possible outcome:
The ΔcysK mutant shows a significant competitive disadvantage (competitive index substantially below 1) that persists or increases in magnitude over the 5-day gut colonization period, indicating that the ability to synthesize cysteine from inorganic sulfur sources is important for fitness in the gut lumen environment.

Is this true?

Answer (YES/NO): NO